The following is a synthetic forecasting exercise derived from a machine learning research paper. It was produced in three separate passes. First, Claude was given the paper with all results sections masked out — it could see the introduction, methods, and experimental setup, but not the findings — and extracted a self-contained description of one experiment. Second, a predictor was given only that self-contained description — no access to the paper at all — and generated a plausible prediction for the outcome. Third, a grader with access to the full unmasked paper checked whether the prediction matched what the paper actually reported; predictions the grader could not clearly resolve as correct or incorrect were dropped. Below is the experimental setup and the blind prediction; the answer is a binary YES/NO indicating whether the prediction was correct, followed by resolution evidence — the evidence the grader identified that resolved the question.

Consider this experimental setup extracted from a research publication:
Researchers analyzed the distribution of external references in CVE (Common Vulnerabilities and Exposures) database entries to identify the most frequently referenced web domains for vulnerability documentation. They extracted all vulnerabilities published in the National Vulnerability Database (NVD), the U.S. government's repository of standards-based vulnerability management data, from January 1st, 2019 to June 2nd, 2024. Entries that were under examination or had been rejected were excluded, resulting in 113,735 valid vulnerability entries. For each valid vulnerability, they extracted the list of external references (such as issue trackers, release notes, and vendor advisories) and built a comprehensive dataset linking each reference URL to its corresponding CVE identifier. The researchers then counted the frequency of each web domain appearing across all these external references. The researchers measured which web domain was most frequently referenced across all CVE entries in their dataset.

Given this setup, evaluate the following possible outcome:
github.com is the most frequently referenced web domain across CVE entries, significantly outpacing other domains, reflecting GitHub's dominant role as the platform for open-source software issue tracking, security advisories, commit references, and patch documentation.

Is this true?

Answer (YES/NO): YES